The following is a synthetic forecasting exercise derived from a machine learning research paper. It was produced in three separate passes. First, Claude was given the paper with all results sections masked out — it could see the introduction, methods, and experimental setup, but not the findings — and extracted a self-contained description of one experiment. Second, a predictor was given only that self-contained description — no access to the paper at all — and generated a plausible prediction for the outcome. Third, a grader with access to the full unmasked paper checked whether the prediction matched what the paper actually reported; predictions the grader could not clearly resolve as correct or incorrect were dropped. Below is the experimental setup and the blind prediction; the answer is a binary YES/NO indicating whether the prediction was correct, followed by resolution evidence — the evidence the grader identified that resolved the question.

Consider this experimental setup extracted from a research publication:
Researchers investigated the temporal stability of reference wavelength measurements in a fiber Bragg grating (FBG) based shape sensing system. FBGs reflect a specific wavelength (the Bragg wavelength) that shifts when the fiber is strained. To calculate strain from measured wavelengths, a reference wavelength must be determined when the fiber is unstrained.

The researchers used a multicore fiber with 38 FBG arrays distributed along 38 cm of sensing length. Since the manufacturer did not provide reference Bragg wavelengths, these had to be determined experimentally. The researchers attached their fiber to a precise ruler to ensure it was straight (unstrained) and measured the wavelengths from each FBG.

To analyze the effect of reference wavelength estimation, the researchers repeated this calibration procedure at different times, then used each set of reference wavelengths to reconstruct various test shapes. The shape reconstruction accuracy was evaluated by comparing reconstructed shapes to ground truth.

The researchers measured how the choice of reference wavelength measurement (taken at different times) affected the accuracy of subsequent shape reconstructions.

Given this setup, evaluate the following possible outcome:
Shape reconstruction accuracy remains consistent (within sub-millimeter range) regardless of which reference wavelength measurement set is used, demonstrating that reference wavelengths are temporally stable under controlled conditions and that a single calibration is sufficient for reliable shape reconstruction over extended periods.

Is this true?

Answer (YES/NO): NO